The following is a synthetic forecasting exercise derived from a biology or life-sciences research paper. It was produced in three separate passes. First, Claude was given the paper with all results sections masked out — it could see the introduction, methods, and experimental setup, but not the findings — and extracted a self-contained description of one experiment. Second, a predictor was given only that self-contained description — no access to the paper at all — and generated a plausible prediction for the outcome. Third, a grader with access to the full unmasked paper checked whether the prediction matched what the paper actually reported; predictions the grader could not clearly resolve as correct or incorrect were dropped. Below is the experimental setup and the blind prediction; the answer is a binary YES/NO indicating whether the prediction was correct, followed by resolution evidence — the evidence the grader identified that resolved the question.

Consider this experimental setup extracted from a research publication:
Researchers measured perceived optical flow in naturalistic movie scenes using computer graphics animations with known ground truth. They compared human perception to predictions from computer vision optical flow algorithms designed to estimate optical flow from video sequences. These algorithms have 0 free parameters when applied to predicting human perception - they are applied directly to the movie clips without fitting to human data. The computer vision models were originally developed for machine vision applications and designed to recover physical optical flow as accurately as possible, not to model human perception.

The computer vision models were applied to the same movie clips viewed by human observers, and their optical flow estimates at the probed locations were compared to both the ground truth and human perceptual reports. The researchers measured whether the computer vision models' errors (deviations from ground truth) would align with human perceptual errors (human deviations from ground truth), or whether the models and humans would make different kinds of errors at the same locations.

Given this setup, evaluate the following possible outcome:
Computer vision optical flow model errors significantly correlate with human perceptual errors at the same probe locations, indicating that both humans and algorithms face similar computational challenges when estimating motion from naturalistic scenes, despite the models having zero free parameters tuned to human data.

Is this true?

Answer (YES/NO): YES